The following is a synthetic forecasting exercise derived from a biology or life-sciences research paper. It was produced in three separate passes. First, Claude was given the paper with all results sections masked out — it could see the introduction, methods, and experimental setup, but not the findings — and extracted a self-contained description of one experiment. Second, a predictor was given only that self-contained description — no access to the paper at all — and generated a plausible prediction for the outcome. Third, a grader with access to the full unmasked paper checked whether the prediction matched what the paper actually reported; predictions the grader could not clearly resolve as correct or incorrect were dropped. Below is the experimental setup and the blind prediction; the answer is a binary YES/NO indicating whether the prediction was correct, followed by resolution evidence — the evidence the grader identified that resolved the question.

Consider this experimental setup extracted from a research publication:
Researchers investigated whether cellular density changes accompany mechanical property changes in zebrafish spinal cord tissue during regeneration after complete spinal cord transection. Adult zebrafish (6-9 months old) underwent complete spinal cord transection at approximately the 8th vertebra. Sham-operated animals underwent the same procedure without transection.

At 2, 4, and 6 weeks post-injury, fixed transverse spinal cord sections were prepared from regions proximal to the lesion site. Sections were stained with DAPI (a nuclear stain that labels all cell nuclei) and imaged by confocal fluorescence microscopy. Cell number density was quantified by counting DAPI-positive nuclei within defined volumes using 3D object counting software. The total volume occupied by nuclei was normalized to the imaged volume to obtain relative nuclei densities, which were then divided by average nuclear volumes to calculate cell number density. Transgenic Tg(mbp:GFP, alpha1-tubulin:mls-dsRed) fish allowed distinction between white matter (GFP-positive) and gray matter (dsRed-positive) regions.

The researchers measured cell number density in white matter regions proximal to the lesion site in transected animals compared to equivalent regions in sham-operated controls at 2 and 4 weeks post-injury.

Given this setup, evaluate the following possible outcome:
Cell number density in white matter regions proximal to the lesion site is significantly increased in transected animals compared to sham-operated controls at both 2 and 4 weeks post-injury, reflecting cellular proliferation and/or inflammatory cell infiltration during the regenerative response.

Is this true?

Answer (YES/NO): NO